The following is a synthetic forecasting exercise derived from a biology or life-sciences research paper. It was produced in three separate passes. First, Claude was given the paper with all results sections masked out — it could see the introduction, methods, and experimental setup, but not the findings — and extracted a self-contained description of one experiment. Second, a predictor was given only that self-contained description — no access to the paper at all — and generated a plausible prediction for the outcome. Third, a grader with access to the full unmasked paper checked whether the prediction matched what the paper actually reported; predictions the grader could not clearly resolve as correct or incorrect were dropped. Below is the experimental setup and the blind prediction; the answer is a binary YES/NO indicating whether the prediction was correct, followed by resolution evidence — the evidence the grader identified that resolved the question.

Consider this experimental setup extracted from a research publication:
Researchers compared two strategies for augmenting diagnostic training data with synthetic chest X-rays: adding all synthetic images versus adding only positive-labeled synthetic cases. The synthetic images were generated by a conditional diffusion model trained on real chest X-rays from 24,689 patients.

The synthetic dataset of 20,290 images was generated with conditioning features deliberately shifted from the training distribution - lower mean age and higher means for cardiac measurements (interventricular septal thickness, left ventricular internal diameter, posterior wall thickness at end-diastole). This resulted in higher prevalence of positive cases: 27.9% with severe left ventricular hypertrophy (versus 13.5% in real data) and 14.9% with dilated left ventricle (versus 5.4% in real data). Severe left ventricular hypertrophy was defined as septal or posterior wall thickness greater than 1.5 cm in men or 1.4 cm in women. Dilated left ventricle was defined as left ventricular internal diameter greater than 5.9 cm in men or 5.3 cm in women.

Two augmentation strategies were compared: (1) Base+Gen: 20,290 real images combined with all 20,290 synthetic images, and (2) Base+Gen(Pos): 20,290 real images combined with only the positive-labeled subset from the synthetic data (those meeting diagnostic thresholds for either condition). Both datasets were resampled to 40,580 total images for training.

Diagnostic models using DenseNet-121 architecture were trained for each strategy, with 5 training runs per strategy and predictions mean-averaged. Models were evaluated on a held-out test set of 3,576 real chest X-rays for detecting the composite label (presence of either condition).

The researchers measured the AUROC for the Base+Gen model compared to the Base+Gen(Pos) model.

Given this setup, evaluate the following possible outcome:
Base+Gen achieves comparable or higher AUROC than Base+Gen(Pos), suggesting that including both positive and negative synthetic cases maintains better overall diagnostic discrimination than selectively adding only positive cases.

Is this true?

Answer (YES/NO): NO